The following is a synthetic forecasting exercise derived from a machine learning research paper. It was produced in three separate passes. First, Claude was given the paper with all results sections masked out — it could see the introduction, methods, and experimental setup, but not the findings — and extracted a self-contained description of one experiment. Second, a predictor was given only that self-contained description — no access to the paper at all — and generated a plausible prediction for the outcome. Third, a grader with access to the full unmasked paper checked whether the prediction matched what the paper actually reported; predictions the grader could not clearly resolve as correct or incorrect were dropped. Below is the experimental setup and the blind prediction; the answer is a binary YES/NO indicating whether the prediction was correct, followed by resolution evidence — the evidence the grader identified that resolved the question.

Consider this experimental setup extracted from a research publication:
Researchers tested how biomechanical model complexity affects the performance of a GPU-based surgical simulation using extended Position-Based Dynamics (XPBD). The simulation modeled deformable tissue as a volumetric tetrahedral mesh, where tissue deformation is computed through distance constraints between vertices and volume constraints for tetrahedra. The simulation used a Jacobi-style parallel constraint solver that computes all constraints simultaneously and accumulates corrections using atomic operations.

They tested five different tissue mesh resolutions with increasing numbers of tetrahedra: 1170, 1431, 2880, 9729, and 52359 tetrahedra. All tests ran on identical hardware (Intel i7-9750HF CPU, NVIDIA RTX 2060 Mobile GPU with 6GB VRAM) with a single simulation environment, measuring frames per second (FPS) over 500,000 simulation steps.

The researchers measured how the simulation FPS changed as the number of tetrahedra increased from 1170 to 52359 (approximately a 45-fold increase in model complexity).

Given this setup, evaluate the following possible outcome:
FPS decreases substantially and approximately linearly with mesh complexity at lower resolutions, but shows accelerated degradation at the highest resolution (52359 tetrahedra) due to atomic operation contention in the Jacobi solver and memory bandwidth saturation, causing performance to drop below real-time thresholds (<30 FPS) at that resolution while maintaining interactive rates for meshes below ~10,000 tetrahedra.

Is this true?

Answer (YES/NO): NO